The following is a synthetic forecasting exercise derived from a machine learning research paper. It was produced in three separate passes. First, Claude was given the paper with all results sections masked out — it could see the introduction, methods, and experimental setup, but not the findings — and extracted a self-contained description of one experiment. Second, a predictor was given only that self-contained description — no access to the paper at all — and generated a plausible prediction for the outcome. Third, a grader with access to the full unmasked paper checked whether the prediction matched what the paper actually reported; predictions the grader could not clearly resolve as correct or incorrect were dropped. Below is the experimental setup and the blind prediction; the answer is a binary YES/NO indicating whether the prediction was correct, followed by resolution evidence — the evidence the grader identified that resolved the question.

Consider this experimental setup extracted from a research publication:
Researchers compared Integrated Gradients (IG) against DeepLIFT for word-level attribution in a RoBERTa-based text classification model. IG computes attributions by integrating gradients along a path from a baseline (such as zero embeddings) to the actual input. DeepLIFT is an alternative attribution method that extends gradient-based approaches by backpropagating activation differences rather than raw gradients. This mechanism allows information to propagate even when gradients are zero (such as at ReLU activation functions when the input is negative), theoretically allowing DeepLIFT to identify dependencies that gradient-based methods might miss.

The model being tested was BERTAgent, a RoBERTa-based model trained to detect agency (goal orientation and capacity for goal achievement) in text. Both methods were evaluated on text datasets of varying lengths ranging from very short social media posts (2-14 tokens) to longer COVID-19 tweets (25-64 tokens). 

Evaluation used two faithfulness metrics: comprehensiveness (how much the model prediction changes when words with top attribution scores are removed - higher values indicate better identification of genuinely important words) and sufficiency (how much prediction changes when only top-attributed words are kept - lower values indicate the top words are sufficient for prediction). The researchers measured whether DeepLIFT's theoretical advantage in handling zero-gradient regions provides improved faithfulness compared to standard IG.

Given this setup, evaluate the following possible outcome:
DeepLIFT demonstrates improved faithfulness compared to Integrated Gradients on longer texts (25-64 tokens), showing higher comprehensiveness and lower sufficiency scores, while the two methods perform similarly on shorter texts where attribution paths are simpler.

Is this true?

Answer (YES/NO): NO